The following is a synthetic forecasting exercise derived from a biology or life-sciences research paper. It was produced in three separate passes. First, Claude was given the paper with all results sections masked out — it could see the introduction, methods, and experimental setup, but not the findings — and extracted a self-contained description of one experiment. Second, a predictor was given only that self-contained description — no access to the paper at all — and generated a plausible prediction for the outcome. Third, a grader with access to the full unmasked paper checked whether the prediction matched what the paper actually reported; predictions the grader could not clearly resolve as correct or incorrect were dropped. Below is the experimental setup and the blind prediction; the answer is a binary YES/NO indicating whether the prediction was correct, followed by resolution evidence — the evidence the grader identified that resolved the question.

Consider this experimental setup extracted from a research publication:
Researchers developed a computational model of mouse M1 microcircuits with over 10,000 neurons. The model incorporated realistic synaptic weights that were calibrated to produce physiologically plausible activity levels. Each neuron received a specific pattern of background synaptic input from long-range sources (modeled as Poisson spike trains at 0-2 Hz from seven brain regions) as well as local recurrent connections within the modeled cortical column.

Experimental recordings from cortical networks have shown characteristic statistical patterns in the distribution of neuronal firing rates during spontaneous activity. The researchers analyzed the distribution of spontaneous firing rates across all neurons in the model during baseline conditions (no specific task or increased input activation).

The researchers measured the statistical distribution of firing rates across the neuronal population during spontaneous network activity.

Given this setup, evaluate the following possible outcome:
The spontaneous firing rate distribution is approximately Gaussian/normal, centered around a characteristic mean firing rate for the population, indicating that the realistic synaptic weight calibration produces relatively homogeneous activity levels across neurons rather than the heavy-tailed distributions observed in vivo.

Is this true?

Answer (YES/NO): NO